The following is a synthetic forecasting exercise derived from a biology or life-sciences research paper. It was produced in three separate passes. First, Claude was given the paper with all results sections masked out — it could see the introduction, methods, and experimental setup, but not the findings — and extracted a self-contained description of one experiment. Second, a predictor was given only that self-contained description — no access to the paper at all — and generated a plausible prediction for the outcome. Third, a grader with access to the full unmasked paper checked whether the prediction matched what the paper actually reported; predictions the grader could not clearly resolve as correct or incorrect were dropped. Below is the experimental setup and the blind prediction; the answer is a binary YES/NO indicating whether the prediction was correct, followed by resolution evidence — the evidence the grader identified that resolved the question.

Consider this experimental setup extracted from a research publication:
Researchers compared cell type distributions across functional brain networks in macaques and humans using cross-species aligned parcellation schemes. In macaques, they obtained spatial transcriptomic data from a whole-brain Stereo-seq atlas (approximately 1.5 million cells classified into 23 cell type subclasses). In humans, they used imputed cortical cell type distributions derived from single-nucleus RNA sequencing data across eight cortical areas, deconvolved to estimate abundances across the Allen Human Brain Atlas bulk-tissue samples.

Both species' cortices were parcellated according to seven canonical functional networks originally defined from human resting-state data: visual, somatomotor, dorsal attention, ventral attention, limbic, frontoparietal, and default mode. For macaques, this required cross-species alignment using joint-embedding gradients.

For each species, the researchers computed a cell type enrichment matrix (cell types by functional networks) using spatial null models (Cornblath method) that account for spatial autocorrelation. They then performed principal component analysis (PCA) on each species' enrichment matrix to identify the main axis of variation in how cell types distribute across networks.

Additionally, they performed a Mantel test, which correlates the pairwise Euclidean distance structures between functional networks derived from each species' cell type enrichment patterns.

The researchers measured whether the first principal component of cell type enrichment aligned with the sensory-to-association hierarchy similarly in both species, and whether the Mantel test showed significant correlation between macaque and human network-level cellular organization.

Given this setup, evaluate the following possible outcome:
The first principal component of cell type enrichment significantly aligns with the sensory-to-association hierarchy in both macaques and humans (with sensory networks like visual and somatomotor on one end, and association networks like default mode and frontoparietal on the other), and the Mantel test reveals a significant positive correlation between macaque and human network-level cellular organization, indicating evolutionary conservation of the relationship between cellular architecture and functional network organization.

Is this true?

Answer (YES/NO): YES